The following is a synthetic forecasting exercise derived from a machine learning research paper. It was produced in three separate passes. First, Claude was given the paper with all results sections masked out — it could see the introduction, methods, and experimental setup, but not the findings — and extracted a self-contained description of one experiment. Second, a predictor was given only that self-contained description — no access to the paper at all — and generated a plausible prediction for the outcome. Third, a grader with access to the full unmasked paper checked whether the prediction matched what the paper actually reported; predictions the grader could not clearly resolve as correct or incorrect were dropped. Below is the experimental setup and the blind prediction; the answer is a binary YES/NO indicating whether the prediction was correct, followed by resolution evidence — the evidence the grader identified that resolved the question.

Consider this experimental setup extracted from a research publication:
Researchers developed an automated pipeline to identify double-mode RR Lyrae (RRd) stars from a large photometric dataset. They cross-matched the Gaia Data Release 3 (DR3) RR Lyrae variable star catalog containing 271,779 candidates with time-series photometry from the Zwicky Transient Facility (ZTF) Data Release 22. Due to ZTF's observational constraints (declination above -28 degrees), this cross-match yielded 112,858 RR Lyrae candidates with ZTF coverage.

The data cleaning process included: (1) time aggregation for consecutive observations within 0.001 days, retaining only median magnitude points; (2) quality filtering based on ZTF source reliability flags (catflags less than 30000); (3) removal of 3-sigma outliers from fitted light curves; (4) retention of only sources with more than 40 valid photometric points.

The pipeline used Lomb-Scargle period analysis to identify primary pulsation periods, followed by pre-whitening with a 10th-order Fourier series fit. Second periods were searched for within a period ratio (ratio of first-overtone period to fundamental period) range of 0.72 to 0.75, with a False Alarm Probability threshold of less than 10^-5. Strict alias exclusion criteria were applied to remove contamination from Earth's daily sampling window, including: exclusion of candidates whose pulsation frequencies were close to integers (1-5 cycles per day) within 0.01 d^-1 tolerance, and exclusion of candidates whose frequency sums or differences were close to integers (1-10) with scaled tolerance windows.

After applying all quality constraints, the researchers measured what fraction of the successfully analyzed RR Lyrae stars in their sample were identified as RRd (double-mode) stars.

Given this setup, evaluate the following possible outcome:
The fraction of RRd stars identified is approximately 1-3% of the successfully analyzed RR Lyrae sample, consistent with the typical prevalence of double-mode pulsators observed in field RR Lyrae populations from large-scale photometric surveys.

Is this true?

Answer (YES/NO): YES